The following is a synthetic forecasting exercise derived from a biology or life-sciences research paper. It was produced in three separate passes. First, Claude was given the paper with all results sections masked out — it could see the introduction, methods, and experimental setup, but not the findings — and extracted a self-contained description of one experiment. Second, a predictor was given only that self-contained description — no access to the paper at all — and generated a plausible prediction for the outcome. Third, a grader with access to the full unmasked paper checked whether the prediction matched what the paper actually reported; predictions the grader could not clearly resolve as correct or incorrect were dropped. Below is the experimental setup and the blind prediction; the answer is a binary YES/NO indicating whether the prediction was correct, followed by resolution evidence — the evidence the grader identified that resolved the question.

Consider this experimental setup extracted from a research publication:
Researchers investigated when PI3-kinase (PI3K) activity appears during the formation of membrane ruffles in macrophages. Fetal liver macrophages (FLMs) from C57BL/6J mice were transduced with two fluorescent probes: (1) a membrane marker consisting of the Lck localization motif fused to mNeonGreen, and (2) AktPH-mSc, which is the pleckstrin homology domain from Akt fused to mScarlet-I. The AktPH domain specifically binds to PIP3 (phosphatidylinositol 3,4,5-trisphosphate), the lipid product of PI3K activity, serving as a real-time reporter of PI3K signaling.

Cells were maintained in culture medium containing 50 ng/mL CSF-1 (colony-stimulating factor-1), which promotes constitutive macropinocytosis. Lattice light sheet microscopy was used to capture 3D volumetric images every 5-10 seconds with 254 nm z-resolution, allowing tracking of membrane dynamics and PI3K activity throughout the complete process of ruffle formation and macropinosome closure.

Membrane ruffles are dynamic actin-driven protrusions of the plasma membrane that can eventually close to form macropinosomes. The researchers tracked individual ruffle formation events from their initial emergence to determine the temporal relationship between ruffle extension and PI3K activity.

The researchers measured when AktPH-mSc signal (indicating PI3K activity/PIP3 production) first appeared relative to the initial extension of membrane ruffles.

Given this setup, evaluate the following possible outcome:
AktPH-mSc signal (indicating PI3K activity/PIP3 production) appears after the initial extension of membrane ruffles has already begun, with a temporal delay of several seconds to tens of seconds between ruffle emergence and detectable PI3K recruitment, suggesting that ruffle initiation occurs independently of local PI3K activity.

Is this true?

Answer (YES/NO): NO